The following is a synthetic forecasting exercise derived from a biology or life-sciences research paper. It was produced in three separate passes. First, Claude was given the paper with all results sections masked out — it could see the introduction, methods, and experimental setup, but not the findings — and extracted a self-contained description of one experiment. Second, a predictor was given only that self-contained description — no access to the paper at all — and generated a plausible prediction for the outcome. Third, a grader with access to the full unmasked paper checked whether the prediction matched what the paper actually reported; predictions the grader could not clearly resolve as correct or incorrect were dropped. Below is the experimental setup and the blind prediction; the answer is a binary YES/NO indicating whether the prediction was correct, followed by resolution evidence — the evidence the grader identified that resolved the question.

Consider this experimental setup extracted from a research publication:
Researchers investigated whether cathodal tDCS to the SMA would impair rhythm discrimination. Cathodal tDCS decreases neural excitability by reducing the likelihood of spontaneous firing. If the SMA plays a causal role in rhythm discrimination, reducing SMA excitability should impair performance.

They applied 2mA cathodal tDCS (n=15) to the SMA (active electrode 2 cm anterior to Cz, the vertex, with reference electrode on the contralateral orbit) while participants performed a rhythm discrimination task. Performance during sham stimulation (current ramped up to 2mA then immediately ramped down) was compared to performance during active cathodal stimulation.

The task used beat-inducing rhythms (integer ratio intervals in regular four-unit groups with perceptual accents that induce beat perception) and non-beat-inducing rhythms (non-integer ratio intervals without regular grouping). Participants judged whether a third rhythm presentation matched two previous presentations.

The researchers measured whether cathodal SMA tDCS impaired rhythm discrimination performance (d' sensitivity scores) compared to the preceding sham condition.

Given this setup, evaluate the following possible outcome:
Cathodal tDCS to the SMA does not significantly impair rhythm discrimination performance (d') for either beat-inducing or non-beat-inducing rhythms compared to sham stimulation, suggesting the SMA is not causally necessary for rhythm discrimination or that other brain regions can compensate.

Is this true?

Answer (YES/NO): NO